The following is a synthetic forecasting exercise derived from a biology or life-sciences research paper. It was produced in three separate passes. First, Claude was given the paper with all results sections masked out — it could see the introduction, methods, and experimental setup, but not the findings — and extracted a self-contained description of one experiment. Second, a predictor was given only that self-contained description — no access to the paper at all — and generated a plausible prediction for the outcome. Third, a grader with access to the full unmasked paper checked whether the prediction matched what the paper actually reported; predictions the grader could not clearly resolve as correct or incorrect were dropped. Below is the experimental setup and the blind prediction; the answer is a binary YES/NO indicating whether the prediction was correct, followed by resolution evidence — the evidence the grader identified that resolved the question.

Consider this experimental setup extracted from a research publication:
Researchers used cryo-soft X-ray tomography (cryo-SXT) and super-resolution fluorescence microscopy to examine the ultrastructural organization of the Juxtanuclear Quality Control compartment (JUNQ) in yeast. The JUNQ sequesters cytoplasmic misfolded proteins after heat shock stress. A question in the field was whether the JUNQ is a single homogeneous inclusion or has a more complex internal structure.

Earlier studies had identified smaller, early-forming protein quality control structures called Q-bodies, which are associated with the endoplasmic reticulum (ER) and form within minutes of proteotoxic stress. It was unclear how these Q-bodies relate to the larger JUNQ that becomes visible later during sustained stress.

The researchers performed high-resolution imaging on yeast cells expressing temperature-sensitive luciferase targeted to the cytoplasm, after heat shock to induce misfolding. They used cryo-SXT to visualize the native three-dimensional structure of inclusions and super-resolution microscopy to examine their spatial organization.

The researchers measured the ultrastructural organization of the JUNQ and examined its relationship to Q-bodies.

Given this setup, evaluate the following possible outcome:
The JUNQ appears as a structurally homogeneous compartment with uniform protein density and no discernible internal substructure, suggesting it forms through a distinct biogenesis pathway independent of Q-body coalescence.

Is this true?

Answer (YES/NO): NO